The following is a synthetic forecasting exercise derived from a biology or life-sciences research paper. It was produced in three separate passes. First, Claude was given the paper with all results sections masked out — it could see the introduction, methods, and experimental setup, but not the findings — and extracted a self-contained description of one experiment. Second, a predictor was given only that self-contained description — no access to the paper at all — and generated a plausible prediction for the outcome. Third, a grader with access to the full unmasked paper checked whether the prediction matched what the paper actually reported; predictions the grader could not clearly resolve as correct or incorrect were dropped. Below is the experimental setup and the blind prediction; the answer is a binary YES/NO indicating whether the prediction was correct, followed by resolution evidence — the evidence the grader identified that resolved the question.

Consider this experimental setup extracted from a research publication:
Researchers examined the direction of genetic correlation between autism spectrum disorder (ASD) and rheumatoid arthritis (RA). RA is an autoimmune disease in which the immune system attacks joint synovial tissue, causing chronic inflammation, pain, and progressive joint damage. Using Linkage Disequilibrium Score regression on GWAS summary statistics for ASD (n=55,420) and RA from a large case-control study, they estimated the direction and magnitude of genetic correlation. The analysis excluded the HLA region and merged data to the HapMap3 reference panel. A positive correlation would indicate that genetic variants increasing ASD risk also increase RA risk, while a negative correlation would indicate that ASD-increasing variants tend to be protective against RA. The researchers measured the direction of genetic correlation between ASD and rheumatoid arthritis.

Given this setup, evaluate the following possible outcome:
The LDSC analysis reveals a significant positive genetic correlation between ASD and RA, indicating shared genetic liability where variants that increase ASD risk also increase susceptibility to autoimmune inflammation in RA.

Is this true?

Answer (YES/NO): NO